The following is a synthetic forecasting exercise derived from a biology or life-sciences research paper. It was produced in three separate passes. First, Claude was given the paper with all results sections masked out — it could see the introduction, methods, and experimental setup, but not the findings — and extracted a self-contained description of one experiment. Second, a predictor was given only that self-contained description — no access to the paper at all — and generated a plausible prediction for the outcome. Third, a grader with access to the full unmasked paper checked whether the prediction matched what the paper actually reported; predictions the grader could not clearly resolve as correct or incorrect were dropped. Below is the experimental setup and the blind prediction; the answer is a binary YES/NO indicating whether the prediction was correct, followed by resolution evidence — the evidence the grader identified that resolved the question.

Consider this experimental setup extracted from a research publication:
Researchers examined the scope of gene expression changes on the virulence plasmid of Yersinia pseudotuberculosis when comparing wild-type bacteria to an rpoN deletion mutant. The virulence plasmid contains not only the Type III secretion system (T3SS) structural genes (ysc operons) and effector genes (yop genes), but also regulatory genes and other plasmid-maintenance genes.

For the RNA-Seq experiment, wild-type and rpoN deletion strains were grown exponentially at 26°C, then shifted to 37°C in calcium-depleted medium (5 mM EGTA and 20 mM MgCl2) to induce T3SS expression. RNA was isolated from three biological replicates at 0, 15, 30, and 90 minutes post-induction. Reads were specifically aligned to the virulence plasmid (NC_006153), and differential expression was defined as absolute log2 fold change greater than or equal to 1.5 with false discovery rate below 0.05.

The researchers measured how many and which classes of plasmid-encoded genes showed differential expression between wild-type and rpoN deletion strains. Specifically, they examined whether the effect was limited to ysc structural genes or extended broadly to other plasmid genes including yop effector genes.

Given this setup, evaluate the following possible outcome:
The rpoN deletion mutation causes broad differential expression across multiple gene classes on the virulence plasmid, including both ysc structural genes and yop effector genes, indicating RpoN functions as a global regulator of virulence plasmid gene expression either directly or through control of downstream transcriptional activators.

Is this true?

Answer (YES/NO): NO